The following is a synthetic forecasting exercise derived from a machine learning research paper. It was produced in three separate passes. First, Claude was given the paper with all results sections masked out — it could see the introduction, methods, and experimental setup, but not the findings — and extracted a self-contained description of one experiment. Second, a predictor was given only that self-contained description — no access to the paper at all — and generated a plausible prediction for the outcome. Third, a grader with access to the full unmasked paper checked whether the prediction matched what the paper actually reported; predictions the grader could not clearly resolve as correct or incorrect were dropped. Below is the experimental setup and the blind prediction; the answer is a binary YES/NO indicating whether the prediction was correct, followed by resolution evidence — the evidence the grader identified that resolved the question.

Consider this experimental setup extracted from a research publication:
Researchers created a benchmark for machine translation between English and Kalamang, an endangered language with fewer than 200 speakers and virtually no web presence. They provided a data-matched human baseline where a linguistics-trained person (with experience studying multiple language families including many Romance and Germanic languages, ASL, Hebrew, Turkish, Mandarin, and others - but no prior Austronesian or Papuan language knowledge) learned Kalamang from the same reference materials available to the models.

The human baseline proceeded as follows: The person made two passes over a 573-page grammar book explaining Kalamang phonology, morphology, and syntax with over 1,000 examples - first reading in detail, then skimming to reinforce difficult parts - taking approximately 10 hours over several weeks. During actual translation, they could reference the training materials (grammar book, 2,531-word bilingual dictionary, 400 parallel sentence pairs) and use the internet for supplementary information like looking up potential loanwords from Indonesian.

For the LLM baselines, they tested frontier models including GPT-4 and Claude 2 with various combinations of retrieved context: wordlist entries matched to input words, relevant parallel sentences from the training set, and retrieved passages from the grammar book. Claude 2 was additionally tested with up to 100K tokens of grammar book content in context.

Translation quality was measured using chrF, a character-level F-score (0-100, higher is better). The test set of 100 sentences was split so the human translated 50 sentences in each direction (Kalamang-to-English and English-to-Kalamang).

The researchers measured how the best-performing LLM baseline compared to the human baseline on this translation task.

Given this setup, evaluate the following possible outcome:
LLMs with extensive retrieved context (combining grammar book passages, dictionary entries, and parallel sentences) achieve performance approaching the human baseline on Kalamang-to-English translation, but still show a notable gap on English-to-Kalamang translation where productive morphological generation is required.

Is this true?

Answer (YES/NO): NO